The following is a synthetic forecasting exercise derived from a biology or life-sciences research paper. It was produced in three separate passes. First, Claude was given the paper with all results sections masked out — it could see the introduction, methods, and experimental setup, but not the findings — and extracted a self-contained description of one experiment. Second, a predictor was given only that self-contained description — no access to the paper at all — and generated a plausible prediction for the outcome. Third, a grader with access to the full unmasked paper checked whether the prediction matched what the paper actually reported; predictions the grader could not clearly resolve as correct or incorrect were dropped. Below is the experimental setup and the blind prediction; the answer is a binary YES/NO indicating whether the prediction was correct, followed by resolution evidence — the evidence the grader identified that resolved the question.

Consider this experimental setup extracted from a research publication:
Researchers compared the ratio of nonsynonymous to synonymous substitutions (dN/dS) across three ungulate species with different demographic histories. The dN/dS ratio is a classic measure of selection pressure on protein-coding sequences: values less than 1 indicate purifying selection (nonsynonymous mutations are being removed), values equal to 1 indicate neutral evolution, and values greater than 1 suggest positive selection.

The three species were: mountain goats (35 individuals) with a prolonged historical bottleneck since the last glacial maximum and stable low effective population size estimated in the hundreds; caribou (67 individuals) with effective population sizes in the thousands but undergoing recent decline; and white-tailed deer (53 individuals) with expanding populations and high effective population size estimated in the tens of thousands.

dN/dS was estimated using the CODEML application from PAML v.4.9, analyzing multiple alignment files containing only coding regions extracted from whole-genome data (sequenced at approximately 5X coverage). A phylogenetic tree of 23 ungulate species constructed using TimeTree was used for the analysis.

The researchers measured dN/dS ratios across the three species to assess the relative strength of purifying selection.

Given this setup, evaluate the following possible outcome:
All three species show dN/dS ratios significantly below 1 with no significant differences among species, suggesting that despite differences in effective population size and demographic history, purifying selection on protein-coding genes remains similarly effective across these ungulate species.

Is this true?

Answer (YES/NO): NO